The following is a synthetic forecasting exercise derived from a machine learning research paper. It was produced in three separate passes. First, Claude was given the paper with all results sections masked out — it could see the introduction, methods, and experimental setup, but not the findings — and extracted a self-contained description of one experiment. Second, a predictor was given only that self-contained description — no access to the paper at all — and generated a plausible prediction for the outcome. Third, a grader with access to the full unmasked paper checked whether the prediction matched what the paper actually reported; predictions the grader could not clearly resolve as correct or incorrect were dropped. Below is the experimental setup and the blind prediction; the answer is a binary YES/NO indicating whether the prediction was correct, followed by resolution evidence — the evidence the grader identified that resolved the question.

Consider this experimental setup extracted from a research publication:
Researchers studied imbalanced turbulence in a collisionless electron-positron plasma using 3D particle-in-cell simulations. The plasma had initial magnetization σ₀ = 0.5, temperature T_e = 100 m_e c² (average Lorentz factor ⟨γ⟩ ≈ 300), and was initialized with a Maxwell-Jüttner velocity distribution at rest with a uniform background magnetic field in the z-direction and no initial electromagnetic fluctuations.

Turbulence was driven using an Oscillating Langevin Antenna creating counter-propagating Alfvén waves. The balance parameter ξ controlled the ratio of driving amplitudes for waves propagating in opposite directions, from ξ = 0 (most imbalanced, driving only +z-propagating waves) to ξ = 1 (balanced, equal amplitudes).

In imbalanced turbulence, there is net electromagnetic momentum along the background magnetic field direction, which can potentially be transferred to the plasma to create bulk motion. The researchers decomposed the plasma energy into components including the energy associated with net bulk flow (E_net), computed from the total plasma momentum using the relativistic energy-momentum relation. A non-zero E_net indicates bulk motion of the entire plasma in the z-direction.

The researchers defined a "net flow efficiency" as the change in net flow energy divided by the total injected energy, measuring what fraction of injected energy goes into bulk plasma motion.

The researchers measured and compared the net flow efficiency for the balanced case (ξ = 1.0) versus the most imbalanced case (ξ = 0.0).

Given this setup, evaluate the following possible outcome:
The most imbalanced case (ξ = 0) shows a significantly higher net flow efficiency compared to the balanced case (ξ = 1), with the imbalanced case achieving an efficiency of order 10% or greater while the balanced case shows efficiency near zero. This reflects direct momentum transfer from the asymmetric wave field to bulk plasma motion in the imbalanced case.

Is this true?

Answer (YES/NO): NO